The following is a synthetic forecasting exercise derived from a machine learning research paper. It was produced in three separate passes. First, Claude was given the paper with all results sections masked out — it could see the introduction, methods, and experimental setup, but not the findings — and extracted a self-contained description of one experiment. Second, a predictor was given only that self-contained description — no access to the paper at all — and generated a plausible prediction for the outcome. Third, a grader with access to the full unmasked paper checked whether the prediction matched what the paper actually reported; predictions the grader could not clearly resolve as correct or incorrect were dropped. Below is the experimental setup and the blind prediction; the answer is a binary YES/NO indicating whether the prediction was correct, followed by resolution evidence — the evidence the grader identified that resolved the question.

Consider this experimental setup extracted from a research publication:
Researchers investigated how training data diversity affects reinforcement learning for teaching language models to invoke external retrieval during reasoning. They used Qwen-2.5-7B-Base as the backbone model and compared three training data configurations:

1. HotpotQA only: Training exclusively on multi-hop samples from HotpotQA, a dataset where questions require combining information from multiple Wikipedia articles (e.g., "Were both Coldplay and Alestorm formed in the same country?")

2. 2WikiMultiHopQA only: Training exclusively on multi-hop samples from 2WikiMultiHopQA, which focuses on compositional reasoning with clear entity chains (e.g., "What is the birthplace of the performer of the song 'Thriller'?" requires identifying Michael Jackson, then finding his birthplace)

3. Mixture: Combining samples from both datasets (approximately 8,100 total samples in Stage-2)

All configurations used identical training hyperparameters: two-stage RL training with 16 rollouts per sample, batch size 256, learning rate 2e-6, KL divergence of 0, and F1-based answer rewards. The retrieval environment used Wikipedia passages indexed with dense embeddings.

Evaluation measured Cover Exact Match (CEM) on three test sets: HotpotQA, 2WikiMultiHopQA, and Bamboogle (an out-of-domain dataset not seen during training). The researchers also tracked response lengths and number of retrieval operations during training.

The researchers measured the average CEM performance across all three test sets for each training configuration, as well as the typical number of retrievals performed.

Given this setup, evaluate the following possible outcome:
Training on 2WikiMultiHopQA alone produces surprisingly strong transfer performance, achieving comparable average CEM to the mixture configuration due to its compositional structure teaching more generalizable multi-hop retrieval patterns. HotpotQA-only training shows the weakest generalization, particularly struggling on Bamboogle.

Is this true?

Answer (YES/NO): NO